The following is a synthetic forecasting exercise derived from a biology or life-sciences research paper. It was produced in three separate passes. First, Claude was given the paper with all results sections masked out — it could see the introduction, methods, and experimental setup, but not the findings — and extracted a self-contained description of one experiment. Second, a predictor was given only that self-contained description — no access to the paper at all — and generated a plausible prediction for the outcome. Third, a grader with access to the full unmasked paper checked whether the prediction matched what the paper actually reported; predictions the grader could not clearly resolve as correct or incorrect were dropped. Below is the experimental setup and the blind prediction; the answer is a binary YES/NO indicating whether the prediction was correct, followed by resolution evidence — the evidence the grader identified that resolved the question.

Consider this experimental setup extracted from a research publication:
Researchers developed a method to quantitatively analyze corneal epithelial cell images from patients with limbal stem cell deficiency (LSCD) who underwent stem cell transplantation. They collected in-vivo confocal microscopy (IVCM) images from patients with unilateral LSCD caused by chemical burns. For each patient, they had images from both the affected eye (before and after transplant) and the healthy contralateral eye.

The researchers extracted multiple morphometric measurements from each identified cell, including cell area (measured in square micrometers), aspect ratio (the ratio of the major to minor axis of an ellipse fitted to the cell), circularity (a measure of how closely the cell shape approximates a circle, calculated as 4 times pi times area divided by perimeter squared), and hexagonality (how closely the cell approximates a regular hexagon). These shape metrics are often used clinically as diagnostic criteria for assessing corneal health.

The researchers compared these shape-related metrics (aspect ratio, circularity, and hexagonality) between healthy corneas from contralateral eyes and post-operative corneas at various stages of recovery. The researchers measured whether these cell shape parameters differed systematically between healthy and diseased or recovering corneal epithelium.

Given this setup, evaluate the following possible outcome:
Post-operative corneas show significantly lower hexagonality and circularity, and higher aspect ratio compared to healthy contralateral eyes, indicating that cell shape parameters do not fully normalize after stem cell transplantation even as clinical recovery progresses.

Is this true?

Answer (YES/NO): NO